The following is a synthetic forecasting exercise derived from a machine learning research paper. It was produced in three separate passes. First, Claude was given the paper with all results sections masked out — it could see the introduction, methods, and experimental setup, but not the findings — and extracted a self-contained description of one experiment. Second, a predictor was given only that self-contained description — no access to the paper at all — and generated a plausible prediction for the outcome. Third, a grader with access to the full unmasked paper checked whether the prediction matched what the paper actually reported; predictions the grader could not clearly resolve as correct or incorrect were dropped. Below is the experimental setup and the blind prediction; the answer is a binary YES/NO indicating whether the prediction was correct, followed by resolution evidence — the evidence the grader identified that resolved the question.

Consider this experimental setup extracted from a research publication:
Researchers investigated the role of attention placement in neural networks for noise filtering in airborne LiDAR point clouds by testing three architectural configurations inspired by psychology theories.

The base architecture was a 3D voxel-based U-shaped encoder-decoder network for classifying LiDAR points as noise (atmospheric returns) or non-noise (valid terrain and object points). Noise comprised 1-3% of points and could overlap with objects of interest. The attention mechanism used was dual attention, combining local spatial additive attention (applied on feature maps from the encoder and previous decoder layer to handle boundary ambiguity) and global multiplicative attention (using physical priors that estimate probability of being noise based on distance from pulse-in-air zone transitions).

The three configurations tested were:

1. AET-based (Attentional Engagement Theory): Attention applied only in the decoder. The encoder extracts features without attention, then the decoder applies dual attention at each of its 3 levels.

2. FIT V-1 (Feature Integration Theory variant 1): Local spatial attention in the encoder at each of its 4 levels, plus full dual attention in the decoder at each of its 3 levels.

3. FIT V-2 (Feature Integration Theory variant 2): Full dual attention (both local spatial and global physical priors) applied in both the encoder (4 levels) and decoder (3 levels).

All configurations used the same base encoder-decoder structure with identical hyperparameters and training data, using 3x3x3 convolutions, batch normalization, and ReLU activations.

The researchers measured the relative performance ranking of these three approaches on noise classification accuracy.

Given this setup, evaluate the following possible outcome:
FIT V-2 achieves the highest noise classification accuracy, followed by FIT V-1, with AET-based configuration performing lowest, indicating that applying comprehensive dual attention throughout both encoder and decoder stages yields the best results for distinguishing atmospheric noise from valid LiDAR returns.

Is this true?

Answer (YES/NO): NO